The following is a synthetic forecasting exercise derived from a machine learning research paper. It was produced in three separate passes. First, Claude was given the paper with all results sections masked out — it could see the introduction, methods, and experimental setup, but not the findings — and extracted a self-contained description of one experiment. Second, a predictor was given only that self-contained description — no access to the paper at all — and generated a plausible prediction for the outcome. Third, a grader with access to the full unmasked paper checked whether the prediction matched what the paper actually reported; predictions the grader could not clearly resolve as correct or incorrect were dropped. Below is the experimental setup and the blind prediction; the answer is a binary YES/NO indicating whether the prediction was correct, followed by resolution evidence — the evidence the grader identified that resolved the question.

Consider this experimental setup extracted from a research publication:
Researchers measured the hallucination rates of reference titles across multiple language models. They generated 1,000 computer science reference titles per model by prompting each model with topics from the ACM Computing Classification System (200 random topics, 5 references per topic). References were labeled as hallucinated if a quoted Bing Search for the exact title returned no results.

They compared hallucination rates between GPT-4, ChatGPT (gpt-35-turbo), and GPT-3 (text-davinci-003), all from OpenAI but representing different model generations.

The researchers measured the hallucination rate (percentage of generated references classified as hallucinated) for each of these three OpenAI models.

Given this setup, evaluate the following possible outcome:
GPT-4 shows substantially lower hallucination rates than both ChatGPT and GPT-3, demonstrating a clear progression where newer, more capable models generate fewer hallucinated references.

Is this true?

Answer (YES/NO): YES